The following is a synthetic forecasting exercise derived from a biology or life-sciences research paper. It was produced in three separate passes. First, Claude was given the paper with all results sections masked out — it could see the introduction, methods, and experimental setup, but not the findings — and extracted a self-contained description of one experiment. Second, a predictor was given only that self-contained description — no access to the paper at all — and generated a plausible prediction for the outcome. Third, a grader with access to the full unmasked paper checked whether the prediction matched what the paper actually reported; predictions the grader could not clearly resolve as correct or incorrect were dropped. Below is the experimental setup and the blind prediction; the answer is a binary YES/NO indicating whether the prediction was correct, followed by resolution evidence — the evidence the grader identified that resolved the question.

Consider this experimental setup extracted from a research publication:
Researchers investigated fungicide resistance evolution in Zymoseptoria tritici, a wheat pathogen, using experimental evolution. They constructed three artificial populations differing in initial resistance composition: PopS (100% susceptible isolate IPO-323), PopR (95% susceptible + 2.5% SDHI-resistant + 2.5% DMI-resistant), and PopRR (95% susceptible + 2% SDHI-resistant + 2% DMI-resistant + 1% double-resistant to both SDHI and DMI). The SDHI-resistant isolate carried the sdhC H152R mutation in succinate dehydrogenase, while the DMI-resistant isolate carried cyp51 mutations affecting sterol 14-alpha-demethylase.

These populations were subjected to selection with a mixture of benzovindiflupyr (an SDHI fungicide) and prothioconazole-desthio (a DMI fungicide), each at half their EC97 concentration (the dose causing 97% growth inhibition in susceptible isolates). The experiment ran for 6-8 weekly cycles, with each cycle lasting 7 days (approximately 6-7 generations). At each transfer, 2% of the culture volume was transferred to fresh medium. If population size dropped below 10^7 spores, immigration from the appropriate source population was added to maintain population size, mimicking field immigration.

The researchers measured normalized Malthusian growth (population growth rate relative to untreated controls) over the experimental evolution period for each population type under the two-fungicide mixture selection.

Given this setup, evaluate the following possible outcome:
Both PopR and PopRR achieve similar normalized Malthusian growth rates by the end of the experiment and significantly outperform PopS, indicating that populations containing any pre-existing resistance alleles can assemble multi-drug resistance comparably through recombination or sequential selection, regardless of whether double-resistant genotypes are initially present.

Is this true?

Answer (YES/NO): NO